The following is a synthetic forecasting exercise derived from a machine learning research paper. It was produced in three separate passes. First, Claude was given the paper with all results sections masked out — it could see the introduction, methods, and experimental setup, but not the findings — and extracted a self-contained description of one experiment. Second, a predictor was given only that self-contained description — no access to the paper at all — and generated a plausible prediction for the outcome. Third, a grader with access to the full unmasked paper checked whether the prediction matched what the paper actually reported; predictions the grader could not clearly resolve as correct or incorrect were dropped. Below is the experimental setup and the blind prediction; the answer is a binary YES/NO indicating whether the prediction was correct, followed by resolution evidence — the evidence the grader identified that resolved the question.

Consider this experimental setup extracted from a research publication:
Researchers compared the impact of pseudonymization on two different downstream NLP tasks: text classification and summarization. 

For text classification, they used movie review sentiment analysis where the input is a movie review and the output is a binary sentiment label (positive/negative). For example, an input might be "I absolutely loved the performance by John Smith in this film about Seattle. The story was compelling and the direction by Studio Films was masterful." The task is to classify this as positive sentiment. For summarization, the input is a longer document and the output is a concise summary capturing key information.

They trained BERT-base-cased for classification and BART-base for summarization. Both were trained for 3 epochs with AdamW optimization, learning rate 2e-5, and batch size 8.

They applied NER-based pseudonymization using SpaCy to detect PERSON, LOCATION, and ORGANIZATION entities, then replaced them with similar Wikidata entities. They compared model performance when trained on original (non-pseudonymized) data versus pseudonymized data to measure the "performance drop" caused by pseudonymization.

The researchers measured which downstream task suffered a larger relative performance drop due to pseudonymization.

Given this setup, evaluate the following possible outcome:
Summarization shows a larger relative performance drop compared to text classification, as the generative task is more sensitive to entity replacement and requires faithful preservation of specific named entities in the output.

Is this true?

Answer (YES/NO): YES